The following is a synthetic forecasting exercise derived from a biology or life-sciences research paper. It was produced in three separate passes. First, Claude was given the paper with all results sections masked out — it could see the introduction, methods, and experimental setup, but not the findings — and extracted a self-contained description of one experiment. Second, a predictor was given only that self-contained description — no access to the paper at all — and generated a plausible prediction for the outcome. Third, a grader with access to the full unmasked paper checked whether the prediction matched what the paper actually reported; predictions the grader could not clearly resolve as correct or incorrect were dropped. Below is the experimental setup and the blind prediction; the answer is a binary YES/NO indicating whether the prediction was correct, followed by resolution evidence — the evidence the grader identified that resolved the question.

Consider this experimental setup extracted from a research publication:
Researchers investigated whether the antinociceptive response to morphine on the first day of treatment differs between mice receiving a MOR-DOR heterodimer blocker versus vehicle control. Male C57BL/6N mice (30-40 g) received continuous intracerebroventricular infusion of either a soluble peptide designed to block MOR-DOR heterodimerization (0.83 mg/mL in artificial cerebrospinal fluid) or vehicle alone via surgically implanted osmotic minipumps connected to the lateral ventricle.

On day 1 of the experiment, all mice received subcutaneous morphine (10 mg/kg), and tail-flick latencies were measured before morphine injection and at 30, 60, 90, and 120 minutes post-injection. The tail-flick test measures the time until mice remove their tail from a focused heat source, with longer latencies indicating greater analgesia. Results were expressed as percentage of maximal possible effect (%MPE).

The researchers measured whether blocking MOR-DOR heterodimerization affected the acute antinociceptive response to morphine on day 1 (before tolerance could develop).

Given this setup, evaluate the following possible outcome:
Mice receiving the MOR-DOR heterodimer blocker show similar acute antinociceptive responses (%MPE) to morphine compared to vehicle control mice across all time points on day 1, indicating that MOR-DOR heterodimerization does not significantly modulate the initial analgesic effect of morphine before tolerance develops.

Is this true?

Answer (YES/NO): NO